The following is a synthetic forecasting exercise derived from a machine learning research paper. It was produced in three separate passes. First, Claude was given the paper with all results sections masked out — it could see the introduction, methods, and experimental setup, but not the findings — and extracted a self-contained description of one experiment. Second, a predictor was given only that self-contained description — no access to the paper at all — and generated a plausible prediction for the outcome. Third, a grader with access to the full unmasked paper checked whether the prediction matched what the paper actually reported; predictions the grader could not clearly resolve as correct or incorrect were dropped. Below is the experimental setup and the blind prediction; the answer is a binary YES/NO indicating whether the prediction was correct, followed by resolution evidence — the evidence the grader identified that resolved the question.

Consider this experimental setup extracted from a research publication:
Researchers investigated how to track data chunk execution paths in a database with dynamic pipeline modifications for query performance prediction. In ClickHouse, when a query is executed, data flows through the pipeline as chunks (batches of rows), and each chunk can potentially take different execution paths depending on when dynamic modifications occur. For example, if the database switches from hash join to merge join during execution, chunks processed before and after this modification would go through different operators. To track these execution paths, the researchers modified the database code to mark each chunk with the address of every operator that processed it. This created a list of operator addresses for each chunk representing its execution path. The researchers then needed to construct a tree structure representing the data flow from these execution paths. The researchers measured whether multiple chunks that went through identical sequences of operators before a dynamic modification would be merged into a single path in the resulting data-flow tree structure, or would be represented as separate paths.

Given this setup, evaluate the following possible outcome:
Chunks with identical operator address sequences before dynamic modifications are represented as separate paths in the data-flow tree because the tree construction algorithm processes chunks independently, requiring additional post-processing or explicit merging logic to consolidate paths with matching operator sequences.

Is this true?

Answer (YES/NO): NO